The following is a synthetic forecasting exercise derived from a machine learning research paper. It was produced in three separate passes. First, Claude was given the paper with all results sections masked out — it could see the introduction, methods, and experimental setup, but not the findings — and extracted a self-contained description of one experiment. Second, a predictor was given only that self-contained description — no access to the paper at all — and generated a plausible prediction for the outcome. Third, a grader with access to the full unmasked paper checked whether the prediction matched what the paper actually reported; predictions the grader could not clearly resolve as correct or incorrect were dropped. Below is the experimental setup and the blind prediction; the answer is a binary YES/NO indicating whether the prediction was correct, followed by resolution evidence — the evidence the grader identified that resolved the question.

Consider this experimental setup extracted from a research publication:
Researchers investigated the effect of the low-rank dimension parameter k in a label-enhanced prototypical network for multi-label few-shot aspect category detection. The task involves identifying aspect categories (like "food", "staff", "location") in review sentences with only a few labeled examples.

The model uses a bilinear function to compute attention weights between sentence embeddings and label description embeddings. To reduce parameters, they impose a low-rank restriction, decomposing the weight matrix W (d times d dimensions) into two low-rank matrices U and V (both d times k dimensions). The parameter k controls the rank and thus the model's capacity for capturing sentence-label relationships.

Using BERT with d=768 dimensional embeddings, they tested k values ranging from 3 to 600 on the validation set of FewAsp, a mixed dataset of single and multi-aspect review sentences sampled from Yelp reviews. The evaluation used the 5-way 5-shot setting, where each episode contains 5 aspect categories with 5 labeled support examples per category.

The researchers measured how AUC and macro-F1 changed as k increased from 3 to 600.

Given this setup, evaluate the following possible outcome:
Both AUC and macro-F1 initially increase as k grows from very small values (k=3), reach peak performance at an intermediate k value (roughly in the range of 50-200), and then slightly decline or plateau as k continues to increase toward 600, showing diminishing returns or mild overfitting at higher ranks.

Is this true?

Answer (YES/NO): YES